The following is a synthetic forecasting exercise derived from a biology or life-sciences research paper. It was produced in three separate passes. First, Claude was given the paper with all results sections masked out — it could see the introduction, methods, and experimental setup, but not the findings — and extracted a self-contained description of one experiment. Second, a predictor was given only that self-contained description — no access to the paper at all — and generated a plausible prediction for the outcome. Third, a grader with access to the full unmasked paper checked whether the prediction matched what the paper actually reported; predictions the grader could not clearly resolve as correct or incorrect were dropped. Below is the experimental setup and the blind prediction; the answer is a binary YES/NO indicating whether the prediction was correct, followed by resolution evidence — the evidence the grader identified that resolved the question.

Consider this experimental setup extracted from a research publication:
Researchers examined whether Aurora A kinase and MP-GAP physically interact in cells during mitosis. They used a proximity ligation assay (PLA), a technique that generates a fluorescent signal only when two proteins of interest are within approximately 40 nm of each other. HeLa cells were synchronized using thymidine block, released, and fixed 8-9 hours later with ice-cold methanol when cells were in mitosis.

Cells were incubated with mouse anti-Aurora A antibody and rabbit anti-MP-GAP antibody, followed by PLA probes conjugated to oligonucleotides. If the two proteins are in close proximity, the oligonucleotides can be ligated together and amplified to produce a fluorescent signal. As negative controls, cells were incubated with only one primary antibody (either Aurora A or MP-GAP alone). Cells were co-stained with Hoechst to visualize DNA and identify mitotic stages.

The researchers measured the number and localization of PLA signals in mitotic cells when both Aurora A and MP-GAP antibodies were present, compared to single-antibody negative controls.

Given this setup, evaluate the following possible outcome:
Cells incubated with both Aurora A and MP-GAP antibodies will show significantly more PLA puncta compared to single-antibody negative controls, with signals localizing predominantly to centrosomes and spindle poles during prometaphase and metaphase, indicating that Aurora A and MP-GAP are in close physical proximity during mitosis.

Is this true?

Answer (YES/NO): NO